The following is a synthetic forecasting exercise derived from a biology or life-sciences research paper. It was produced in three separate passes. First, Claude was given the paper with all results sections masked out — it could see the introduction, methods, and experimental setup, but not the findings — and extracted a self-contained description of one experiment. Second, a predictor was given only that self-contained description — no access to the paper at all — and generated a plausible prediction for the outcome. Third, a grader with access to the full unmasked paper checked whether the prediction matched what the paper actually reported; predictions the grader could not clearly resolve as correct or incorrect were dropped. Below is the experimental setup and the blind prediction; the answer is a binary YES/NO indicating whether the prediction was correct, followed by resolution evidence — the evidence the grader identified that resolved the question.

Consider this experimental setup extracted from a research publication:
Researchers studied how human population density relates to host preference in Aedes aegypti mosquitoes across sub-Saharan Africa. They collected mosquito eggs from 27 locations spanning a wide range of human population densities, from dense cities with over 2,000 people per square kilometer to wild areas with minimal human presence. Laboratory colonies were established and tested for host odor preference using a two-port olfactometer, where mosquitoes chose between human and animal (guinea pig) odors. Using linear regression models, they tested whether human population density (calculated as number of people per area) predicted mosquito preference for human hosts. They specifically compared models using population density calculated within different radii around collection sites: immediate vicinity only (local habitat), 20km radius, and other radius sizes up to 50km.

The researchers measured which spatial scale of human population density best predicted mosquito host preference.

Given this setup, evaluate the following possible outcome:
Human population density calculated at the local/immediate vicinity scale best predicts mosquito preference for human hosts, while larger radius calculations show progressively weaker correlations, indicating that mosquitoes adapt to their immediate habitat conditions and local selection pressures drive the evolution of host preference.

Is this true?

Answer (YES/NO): NO